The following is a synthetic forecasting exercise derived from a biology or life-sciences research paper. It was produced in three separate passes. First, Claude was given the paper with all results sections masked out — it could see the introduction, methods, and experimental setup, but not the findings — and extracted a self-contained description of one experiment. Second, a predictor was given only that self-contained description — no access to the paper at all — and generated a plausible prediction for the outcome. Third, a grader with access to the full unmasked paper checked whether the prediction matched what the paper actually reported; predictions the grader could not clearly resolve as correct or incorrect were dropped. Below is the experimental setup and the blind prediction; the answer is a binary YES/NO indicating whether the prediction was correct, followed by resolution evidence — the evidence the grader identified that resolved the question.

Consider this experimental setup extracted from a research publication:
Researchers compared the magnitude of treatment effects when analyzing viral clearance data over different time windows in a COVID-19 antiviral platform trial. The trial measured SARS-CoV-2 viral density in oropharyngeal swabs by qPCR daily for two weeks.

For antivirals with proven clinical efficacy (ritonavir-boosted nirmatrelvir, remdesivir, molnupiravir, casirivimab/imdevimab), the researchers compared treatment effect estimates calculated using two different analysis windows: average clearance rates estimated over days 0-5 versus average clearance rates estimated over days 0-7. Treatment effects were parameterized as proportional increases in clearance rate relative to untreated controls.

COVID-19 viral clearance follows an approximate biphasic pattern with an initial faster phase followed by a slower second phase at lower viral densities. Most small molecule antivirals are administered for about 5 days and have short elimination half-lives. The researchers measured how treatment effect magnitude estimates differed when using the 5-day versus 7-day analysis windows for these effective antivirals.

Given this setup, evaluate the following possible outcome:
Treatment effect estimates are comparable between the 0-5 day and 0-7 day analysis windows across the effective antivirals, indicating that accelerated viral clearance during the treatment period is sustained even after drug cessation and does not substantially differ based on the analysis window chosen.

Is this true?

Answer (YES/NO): NO